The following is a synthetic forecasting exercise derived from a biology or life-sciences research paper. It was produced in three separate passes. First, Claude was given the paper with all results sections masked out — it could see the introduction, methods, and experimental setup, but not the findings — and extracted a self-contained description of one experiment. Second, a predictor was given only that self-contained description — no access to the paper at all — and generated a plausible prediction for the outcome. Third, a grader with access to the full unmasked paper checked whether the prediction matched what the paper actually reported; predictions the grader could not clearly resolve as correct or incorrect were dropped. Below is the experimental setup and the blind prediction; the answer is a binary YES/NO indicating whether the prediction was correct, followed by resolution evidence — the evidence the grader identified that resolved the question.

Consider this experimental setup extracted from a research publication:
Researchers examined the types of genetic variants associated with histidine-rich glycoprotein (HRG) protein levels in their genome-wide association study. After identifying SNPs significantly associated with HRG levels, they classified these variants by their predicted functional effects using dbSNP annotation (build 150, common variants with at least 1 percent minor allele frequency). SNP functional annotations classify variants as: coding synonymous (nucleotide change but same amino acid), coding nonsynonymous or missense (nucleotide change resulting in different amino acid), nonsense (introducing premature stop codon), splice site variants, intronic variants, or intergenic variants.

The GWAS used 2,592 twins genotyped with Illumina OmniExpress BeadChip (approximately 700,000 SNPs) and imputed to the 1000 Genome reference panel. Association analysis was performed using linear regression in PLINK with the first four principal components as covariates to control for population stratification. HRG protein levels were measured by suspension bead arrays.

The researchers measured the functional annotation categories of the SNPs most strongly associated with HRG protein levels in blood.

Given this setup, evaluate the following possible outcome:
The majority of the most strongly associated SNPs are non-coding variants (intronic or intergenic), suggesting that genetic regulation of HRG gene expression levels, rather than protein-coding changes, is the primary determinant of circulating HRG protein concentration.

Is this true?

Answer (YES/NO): NO